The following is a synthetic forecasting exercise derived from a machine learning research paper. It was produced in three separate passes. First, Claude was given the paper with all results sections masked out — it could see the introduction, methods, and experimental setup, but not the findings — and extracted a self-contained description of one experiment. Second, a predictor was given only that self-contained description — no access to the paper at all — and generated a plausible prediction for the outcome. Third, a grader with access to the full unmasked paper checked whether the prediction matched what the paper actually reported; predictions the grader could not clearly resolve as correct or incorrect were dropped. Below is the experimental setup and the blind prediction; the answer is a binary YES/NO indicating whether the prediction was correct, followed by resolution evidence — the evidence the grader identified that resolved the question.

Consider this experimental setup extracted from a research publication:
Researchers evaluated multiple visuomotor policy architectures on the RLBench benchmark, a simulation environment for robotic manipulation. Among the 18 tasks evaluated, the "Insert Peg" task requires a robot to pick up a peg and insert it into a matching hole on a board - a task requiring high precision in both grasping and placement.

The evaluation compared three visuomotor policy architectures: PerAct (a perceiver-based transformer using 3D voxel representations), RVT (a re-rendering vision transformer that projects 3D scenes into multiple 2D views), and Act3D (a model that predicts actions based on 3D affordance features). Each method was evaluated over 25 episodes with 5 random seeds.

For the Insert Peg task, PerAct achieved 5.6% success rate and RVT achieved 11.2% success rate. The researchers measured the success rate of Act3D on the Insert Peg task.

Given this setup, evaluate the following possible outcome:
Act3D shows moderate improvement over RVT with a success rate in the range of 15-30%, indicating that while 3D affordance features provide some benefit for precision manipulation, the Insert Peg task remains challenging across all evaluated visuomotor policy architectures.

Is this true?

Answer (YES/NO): YES